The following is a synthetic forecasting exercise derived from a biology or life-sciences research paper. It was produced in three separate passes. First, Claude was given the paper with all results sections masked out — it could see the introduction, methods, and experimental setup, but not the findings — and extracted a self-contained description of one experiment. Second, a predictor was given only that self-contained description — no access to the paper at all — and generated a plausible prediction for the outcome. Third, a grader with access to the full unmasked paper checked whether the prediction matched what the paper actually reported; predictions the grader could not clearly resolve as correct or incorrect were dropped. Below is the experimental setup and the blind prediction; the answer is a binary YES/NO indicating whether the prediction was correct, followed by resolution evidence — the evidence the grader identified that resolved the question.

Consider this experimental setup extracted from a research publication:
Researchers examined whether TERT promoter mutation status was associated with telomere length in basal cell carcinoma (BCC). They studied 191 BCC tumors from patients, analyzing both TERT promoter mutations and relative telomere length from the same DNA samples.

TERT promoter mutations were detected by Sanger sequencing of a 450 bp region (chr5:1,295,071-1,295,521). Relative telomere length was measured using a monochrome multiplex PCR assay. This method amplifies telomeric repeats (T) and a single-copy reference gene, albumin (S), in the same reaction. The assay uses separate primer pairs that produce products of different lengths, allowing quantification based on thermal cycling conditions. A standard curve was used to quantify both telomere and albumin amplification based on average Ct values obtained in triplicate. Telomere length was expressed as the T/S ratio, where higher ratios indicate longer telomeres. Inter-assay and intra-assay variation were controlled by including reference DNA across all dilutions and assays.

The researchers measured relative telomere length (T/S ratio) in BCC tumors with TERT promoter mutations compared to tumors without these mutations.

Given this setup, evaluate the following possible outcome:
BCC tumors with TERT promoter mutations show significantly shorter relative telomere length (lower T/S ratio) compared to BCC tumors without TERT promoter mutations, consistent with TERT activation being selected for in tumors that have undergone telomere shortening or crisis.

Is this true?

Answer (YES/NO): NO